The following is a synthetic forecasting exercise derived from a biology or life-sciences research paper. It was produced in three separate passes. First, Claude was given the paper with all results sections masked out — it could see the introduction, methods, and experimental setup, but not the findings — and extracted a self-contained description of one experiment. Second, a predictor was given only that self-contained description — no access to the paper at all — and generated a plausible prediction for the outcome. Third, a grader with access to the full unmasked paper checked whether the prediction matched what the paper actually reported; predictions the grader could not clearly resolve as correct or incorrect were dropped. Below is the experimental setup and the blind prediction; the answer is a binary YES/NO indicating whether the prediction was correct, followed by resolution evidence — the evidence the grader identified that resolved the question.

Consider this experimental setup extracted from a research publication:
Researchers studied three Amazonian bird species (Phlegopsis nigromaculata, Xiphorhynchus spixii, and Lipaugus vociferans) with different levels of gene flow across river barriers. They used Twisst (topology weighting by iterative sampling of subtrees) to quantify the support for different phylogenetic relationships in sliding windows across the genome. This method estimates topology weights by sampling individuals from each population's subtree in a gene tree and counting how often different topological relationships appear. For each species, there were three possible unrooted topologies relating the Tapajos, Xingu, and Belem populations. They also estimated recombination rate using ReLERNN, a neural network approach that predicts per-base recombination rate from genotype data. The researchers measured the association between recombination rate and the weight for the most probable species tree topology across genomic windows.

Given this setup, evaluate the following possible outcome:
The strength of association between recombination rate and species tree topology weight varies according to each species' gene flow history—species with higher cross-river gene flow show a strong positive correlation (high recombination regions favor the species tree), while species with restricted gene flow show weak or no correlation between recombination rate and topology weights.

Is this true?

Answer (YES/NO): NO